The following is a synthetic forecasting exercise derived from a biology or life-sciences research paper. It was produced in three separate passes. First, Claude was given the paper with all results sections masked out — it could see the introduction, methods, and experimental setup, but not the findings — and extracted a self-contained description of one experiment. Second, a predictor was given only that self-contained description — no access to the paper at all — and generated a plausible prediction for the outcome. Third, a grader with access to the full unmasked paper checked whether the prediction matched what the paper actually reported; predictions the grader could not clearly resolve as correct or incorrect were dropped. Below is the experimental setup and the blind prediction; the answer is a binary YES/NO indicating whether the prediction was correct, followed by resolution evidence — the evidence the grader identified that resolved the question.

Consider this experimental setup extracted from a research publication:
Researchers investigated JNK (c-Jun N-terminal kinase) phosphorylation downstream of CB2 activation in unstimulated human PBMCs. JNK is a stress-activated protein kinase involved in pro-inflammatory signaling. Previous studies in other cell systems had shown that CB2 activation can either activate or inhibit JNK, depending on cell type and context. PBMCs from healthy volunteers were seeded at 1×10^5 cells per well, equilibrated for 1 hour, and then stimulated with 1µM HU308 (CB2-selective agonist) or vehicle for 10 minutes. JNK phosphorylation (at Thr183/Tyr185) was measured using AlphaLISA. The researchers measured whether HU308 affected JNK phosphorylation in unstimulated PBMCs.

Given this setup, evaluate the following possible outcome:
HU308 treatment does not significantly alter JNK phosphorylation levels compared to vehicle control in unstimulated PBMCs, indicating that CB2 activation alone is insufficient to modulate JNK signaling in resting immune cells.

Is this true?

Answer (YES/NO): YES